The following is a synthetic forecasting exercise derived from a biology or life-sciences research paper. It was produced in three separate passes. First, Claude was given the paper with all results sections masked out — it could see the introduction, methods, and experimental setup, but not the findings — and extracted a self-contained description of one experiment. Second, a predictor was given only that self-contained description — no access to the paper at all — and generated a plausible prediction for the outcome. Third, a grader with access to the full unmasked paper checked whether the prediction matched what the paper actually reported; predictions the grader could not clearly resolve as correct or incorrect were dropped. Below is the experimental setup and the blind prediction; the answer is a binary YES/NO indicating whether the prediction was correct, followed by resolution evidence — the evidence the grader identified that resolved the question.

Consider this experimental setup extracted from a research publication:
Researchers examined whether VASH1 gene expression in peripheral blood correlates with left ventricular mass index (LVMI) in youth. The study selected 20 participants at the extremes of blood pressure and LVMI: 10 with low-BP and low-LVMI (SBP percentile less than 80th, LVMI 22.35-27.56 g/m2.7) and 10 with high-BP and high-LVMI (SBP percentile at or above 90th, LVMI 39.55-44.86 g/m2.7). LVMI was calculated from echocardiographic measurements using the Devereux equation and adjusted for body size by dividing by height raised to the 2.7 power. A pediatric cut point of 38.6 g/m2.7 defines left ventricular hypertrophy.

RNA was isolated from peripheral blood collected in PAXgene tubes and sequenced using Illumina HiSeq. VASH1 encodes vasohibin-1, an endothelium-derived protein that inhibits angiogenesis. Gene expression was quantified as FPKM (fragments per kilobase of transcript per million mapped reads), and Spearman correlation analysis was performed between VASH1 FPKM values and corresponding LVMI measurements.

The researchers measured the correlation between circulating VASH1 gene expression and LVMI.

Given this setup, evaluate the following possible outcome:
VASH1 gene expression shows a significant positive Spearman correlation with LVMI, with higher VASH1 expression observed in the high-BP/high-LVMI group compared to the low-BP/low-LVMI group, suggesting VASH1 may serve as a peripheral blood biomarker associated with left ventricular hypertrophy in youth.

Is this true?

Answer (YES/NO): NO